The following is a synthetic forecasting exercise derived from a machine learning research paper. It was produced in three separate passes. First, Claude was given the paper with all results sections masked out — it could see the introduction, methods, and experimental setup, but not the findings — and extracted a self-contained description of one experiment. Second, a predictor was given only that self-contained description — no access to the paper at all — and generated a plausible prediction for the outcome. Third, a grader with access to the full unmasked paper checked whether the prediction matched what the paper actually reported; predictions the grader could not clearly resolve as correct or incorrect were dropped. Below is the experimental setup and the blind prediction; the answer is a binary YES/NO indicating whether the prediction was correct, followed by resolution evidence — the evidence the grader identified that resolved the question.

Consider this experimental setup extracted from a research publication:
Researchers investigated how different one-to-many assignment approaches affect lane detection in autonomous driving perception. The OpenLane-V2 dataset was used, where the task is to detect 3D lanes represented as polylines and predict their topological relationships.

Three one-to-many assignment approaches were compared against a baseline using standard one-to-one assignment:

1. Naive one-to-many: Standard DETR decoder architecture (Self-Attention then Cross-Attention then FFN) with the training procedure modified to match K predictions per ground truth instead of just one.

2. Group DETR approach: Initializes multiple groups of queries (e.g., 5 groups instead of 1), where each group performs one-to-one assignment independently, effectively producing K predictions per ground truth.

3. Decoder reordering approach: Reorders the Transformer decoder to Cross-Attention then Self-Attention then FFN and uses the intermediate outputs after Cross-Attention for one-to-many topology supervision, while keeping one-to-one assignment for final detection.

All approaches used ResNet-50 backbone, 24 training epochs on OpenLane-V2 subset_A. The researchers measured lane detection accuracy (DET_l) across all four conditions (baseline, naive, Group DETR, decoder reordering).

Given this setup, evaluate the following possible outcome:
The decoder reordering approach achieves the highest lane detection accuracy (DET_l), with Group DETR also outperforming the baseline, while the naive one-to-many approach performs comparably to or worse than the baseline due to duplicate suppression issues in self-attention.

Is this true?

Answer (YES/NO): YES